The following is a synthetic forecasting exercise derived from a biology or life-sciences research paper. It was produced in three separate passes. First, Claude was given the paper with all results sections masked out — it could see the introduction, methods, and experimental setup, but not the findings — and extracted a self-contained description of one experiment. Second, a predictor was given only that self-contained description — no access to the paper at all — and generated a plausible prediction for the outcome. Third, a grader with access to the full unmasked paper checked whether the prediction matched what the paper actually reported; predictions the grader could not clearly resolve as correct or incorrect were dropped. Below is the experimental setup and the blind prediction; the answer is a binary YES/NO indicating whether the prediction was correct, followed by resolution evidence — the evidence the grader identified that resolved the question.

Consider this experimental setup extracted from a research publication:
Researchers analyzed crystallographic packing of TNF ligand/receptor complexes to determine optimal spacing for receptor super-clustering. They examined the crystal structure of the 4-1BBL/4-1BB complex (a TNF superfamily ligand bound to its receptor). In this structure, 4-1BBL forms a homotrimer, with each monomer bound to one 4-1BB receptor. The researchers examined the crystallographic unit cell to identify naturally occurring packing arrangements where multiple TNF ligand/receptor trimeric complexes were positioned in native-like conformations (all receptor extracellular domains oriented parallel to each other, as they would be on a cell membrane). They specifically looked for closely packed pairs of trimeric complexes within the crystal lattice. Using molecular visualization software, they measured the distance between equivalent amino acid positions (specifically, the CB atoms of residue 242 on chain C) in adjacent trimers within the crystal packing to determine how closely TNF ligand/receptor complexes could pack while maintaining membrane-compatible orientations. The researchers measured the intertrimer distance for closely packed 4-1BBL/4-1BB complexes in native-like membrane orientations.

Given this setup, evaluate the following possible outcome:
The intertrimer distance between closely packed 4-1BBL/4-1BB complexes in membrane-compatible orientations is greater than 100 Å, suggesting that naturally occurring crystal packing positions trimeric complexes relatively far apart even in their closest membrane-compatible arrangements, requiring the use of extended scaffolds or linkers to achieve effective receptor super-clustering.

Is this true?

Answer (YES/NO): NO